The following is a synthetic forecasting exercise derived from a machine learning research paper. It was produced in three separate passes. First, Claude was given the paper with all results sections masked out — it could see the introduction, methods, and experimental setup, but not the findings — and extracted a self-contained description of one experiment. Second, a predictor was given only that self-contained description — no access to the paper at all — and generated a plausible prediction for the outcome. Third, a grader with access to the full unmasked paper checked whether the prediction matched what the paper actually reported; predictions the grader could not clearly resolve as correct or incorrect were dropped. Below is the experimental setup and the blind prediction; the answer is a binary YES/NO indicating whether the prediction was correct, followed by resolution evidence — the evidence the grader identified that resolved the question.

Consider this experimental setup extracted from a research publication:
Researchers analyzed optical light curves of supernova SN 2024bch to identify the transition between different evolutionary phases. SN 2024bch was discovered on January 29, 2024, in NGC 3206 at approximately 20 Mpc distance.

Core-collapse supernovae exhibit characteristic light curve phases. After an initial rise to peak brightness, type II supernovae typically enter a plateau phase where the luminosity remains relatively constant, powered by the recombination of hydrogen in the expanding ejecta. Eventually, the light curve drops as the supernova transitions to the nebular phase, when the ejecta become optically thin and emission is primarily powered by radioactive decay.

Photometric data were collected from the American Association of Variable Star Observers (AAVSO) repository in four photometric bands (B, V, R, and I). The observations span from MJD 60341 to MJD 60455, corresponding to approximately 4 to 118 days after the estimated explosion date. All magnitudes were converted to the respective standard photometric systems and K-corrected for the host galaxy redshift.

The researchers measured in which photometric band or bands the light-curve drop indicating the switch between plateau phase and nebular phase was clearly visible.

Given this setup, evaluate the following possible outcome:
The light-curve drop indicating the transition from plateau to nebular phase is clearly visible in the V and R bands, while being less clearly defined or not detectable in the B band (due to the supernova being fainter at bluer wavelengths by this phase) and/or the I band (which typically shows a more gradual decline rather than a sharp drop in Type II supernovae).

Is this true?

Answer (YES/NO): NO